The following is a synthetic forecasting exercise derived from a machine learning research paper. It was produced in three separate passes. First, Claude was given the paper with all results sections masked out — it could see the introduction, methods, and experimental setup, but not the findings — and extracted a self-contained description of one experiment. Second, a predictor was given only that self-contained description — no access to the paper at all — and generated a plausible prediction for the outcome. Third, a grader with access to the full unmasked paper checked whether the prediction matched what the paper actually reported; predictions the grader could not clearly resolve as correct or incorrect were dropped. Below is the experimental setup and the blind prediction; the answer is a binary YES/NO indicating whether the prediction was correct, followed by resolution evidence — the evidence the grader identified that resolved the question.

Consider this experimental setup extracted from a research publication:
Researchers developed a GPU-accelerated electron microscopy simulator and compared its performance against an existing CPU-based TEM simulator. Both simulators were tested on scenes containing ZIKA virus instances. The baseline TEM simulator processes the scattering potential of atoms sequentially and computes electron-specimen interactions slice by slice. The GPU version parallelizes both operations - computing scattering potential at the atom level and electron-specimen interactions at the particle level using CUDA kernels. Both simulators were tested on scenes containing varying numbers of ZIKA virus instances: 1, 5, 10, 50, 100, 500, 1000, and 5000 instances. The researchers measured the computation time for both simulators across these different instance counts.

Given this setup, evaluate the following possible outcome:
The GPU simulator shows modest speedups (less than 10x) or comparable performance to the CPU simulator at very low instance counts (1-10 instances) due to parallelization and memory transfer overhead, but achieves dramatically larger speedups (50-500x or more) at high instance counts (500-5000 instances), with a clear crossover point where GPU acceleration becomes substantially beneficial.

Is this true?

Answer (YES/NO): NO